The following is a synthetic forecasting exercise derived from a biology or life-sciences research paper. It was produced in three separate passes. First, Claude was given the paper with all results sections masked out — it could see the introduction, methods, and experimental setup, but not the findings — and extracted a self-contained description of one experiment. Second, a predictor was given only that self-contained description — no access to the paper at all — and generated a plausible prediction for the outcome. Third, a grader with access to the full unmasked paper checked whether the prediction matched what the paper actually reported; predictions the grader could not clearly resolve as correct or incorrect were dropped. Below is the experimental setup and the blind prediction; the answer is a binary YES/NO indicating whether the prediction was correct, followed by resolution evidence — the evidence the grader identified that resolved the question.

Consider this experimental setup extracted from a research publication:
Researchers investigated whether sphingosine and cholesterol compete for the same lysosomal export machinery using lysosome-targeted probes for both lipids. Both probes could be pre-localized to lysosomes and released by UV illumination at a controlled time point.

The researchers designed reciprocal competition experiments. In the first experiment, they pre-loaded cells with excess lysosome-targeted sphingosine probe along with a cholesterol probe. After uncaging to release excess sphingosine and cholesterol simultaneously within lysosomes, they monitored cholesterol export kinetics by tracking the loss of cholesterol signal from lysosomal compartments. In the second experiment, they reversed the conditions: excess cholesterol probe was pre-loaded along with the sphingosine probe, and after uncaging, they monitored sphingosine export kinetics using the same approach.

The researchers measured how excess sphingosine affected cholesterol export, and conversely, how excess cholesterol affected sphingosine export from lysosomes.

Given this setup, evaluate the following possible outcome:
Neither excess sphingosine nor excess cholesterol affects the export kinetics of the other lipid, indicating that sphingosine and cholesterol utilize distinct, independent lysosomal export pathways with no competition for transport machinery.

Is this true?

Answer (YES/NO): NO